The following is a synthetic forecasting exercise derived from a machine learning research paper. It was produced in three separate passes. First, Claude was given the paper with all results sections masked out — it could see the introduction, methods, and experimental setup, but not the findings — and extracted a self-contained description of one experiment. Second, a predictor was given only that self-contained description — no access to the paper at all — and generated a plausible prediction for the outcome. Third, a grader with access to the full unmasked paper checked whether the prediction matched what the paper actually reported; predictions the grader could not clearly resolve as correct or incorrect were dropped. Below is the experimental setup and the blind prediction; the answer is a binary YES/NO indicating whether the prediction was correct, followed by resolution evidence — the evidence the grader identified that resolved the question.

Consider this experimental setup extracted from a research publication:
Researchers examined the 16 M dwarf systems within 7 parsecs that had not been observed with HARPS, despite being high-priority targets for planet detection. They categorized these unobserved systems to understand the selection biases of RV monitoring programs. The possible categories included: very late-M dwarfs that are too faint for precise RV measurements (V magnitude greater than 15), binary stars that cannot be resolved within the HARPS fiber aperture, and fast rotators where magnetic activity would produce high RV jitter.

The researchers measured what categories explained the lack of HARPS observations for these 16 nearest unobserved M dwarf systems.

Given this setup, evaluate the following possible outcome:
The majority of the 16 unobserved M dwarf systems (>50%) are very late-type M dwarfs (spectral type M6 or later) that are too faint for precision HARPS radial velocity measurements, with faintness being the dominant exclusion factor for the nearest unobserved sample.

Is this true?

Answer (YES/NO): NO